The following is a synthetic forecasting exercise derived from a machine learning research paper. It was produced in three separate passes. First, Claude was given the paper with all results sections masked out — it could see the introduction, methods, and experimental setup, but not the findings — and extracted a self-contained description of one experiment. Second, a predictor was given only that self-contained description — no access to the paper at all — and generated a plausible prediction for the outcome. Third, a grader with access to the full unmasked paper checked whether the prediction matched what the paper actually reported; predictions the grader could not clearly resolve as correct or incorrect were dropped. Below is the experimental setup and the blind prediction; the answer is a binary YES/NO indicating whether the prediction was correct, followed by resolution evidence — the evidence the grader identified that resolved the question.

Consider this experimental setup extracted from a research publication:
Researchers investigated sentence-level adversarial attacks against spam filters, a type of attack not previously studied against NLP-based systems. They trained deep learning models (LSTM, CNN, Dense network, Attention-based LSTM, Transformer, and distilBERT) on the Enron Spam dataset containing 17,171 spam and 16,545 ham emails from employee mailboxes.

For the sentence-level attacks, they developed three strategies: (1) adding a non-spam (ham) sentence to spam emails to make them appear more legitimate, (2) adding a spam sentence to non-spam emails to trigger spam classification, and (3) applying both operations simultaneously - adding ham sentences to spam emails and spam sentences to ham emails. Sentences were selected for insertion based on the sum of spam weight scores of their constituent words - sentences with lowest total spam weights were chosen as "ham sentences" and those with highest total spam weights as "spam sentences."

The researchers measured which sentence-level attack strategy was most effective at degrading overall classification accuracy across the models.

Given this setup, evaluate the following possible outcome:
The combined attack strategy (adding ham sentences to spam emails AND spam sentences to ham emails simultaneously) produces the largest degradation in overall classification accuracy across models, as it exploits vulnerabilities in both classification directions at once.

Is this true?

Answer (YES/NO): YES